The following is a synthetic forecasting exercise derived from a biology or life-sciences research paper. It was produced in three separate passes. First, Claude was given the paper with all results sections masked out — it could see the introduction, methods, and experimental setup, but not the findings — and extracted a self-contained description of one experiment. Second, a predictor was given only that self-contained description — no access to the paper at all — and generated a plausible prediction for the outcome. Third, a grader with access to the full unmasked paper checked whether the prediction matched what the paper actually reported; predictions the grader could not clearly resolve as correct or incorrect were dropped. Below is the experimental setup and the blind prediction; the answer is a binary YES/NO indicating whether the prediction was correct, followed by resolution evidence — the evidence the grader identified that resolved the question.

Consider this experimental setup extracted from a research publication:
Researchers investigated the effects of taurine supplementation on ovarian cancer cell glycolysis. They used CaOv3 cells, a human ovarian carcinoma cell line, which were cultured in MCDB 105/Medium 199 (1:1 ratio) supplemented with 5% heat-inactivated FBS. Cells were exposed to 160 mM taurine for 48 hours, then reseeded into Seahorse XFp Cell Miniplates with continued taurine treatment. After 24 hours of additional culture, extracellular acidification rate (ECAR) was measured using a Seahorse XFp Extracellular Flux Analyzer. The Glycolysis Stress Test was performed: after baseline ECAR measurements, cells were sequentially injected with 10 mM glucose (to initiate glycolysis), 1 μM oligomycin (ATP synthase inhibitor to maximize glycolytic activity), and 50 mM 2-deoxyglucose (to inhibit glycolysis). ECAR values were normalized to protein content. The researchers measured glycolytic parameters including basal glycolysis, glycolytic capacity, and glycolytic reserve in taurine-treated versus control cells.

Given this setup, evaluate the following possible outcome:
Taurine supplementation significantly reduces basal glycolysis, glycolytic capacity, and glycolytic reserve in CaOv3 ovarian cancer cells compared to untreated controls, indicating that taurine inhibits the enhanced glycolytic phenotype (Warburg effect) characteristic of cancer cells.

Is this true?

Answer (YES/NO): NO